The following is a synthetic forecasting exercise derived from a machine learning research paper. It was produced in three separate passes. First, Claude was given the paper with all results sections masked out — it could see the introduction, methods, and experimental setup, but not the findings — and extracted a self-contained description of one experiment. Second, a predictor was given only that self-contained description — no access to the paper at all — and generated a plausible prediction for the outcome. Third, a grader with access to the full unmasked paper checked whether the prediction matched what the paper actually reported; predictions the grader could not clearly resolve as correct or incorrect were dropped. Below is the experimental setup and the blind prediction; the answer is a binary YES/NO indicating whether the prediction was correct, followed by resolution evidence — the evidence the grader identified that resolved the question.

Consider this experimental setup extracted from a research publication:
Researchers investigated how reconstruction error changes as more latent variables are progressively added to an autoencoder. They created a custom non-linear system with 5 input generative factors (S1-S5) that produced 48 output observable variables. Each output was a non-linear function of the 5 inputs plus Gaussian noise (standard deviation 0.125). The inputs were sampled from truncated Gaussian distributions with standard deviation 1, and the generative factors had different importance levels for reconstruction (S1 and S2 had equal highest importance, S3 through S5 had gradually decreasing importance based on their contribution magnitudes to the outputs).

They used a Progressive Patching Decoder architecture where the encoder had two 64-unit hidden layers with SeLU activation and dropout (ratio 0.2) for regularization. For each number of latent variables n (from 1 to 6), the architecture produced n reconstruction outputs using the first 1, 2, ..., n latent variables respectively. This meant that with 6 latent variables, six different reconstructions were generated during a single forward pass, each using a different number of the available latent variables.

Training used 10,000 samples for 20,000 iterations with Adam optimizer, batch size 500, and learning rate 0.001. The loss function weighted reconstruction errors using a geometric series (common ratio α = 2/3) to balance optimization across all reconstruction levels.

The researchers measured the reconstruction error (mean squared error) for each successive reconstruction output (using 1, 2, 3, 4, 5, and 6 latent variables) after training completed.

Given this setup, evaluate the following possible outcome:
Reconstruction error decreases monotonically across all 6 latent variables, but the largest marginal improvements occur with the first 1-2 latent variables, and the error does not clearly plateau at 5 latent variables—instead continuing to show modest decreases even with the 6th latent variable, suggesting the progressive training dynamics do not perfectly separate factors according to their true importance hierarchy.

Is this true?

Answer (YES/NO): NO